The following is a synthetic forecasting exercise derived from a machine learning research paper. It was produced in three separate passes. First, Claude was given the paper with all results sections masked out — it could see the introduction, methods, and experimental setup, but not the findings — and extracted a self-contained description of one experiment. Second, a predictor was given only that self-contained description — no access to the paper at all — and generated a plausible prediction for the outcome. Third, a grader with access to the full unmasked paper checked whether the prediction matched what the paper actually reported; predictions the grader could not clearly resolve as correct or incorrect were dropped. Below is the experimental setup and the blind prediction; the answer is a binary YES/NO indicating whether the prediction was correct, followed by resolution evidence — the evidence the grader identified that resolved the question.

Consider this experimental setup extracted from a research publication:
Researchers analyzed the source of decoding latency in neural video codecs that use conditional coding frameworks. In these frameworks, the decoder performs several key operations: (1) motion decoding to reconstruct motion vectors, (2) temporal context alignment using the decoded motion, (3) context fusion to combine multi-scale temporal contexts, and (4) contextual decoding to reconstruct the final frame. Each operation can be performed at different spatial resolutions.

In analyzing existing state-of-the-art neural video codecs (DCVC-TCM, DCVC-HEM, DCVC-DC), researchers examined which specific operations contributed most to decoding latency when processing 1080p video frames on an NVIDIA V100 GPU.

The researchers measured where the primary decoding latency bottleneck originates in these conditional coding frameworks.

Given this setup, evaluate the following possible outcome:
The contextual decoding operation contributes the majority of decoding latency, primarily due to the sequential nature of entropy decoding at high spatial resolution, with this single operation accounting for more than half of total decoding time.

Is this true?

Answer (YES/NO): NO